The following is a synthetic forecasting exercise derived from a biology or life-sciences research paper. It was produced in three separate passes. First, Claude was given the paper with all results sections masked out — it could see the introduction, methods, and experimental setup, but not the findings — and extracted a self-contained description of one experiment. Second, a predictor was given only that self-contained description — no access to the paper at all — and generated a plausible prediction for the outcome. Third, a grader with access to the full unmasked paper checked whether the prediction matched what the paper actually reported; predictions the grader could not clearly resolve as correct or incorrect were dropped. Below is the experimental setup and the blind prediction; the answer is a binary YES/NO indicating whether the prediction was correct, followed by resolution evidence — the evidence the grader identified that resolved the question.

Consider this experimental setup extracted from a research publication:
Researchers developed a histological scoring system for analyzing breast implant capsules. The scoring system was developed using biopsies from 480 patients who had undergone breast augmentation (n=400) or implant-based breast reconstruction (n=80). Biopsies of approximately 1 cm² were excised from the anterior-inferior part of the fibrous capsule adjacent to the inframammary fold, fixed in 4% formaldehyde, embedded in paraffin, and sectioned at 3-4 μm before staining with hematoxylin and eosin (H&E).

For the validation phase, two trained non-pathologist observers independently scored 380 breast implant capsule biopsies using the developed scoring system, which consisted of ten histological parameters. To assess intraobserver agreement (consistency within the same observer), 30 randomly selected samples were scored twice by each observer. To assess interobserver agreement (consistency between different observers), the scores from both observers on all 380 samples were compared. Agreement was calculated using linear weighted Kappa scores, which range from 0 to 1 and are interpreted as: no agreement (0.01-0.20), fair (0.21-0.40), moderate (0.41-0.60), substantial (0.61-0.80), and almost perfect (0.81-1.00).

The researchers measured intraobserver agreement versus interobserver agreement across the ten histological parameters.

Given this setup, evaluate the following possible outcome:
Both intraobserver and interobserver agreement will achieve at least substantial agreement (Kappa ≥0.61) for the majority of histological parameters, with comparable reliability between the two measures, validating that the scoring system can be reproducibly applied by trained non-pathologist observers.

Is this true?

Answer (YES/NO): YES